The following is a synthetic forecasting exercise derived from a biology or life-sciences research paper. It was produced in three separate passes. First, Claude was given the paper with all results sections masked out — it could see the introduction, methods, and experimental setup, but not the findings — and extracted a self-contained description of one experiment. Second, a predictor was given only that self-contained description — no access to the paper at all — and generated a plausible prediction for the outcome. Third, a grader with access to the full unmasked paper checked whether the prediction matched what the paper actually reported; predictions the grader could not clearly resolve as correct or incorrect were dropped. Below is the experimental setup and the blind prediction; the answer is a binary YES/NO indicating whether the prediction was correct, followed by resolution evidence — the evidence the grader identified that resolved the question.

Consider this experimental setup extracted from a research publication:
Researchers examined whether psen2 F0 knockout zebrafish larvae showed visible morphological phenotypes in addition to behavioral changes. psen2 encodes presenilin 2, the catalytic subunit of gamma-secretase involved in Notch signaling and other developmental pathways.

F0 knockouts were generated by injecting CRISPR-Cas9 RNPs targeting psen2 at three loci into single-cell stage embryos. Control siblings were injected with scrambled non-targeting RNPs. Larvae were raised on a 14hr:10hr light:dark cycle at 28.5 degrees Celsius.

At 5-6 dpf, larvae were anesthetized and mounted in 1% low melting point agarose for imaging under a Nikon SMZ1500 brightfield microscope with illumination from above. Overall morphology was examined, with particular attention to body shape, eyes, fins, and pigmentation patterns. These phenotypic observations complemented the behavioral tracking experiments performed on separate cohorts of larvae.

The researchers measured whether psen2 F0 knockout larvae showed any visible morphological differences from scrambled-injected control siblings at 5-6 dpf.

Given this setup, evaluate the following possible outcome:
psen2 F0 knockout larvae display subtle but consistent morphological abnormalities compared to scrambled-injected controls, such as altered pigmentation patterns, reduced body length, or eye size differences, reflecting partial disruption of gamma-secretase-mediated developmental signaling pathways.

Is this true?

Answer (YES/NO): YES